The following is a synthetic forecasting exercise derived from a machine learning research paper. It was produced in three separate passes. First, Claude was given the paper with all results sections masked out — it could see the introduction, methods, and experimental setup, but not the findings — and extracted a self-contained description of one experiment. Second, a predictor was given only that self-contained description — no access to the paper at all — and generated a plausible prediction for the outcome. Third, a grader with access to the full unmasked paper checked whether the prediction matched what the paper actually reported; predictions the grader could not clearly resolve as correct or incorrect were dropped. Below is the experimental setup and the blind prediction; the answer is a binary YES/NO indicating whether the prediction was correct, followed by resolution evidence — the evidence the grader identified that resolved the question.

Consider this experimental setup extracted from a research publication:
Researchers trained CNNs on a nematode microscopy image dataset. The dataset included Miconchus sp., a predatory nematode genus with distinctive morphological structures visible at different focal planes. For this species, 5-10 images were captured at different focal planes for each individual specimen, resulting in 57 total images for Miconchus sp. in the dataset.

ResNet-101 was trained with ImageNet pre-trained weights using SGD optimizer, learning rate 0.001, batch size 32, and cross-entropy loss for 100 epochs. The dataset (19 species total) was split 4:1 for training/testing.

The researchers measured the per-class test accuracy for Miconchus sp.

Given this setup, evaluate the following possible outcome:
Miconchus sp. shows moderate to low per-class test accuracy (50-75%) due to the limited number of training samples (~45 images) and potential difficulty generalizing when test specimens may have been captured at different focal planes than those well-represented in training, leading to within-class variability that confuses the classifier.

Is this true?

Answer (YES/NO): NO